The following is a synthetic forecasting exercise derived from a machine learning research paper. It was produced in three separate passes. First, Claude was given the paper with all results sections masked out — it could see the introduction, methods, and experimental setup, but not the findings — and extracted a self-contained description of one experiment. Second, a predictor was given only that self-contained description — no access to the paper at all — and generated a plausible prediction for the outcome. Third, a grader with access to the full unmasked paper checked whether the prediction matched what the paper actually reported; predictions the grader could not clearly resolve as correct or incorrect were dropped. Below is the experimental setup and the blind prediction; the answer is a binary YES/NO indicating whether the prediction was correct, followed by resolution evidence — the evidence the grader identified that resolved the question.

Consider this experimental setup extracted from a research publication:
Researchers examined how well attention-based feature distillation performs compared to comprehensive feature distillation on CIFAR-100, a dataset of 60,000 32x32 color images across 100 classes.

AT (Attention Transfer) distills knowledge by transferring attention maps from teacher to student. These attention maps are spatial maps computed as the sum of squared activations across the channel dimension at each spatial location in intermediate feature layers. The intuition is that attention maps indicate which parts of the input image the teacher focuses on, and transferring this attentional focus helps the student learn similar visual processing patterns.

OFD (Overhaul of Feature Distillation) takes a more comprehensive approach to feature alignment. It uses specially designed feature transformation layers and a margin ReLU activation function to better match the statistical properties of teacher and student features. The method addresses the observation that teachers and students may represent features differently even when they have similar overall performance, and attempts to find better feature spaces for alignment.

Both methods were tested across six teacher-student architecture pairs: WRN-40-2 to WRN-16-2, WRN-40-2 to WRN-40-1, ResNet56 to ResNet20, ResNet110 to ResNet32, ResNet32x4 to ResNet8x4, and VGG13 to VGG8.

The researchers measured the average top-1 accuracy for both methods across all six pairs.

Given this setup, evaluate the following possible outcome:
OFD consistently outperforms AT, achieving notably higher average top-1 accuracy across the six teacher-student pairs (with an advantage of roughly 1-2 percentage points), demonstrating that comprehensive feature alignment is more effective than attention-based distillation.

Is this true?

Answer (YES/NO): YES